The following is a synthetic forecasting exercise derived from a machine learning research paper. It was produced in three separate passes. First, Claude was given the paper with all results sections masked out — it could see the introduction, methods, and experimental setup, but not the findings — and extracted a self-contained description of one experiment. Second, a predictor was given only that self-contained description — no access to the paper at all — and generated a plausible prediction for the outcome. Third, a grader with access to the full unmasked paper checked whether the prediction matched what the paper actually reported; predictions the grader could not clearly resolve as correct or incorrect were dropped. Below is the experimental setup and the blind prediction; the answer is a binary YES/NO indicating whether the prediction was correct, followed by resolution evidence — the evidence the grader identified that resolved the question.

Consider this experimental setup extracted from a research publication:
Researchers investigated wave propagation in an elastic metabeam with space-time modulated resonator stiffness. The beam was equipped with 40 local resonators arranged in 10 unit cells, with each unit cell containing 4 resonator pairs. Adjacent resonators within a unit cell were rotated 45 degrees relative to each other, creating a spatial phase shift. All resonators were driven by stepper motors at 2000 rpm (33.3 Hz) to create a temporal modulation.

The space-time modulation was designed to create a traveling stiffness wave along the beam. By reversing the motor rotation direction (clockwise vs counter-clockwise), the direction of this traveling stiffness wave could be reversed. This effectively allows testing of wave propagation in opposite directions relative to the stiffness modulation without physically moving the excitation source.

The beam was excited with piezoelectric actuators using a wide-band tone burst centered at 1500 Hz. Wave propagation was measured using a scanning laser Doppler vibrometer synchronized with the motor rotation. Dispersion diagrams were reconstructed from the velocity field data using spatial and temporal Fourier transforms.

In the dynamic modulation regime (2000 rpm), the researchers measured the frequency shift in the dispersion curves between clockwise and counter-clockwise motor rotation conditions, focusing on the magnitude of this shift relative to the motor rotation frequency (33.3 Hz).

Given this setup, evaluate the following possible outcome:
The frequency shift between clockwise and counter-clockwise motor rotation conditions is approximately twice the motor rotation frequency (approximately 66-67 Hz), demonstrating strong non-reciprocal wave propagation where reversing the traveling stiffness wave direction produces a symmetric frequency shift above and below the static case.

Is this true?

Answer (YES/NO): NO